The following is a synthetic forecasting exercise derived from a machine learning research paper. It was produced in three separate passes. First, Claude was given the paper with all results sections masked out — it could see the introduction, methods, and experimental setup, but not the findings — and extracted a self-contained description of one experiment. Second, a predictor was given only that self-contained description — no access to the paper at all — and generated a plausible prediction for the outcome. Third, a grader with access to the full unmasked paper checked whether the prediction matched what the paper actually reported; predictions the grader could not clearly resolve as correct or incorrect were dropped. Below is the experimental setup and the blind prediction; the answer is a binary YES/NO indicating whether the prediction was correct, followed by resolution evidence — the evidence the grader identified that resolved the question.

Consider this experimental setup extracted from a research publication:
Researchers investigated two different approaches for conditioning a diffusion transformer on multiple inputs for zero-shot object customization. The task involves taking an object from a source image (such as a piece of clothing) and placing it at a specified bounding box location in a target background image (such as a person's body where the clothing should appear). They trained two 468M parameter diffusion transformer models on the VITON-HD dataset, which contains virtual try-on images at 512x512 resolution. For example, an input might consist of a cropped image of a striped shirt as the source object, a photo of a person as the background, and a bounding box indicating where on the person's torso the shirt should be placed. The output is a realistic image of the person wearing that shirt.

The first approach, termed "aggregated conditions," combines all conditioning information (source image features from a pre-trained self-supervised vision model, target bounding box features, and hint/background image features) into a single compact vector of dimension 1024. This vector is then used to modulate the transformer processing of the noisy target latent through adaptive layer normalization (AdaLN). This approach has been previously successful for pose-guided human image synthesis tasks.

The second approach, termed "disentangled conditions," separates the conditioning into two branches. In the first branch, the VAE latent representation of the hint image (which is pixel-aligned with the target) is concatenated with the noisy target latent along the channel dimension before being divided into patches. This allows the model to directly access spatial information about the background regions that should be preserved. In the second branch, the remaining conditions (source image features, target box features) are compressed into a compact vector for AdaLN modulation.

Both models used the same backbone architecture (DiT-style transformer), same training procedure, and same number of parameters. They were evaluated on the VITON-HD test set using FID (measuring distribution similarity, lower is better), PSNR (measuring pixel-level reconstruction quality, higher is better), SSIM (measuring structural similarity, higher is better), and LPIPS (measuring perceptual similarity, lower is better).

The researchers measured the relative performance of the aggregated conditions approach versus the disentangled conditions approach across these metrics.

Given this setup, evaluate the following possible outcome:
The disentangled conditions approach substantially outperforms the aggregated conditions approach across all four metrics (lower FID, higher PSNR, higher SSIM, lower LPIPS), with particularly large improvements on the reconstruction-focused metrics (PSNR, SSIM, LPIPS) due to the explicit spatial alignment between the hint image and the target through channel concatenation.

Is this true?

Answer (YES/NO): NO